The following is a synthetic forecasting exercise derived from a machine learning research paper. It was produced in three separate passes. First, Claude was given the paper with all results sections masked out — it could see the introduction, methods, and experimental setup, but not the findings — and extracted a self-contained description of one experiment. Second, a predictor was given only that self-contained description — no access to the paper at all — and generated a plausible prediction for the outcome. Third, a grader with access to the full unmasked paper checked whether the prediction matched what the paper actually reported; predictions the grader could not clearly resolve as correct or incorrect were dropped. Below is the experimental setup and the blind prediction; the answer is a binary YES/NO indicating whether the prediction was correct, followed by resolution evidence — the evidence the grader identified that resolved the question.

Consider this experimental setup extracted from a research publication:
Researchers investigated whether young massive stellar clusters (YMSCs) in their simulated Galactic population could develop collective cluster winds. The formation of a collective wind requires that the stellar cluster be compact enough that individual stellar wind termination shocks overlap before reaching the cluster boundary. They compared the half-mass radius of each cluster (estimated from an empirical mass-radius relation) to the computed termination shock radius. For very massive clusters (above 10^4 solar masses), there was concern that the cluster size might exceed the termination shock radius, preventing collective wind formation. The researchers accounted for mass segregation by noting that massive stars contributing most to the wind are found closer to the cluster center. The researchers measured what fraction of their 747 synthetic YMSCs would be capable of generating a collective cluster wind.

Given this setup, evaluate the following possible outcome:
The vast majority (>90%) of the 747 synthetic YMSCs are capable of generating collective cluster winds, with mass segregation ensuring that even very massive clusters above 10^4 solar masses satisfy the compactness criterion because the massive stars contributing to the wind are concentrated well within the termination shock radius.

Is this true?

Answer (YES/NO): YES